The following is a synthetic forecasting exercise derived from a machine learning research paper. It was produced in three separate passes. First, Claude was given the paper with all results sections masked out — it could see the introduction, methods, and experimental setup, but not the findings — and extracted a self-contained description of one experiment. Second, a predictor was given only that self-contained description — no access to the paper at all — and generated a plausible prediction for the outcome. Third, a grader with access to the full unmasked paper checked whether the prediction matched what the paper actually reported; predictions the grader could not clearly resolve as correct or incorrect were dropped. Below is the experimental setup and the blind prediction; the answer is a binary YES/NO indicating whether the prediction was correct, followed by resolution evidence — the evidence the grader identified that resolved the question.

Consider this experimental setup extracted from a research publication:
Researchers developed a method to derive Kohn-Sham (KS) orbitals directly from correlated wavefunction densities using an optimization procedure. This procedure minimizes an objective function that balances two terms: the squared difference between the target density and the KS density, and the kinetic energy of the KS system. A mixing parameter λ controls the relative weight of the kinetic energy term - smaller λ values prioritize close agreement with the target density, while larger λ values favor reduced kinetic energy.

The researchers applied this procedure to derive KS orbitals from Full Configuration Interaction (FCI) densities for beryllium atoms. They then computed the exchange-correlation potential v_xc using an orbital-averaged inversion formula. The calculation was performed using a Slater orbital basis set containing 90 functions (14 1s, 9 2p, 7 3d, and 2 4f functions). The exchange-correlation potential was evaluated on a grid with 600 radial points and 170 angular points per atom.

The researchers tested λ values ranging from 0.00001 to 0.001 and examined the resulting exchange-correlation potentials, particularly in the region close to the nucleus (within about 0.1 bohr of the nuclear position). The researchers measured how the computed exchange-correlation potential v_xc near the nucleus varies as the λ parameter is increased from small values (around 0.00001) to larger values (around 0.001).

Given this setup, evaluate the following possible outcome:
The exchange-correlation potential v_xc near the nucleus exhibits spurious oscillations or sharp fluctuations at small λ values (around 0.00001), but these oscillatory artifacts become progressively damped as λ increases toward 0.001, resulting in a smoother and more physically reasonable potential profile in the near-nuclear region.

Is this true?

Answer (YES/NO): NO